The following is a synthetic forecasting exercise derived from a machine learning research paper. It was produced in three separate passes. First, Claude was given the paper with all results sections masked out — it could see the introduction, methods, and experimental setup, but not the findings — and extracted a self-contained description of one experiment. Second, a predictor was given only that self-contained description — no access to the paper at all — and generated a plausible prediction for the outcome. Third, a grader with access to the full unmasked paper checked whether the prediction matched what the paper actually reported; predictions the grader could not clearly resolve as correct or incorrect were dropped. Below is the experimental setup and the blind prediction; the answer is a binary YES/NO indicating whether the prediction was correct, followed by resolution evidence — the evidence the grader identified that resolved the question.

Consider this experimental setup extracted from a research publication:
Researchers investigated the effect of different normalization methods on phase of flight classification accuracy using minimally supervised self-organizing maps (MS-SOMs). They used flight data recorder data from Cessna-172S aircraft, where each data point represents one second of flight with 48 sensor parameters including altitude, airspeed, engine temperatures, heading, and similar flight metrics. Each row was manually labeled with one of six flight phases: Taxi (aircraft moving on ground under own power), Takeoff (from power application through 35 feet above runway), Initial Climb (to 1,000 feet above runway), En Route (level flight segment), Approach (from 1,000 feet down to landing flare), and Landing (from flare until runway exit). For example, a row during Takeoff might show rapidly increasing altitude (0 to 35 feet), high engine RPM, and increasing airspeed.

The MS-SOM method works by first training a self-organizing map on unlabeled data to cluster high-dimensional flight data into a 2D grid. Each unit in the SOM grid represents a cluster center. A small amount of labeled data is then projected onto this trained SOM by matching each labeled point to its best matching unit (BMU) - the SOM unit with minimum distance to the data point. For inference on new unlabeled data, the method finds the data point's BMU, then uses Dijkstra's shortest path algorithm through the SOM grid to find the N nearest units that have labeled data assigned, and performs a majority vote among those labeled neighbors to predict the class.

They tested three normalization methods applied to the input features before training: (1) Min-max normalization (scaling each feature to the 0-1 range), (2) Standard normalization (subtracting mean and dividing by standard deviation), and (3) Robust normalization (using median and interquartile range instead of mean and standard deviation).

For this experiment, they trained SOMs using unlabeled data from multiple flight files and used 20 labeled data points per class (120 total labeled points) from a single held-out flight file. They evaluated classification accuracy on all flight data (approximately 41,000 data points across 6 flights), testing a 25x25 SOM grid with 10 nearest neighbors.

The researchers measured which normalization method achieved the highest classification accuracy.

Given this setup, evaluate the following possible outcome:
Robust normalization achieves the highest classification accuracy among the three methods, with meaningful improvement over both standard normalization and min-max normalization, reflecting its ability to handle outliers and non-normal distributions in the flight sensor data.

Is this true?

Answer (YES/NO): NO